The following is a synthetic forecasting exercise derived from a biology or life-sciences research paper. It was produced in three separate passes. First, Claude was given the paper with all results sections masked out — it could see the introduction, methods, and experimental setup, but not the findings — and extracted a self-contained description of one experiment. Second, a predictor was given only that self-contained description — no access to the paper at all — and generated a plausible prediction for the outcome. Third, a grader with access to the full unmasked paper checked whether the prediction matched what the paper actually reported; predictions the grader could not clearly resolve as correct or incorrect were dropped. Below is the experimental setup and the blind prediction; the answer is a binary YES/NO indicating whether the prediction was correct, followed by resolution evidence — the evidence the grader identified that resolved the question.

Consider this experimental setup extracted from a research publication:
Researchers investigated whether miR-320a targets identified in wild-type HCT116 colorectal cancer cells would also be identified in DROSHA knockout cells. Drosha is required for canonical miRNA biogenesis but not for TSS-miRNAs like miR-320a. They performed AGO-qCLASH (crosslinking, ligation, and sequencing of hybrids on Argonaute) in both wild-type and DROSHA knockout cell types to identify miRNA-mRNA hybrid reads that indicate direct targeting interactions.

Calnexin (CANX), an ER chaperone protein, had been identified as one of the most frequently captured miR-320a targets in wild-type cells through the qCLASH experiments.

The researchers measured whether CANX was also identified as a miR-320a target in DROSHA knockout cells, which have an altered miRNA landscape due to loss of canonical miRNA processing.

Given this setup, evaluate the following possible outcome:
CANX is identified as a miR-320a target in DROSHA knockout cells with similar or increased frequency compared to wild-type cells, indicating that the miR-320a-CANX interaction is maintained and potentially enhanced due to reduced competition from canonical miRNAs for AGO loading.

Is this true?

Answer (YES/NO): YES